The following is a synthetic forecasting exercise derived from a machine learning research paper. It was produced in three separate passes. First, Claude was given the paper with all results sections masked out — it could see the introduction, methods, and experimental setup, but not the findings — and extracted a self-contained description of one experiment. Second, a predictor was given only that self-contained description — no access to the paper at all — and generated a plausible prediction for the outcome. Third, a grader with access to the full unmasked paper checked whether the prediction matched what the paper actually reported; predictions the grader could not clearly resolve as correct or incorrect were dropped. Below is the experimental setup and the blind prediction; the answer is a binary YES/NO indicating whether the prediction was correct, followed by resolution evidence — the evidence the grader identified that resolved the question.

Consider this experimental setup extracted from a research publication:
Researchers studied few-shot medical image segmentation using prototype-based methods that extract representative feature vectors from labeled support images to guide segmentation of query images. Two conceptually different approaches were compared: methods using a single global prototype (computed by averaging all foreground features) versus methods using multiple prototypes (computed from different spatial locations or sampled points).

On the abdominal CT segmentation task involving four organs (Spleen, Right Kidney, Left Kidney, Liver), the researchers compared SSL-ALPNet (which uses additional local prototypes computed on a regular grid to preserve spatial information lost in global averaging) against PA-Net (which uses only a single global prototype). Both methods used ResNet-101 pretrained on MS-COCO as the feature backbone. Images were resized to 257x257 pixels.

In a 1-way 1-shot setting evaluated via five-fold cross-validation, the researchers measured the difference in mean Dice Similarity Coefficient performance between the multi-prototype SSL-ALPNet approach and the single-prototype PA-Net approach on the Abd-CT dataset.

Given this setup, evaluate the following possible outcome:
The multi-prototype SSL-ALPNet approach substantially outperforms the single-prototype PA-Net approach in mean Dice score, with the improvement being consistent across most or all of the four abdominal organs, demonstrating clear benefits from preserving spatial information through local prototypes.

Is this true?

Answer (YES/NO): YES